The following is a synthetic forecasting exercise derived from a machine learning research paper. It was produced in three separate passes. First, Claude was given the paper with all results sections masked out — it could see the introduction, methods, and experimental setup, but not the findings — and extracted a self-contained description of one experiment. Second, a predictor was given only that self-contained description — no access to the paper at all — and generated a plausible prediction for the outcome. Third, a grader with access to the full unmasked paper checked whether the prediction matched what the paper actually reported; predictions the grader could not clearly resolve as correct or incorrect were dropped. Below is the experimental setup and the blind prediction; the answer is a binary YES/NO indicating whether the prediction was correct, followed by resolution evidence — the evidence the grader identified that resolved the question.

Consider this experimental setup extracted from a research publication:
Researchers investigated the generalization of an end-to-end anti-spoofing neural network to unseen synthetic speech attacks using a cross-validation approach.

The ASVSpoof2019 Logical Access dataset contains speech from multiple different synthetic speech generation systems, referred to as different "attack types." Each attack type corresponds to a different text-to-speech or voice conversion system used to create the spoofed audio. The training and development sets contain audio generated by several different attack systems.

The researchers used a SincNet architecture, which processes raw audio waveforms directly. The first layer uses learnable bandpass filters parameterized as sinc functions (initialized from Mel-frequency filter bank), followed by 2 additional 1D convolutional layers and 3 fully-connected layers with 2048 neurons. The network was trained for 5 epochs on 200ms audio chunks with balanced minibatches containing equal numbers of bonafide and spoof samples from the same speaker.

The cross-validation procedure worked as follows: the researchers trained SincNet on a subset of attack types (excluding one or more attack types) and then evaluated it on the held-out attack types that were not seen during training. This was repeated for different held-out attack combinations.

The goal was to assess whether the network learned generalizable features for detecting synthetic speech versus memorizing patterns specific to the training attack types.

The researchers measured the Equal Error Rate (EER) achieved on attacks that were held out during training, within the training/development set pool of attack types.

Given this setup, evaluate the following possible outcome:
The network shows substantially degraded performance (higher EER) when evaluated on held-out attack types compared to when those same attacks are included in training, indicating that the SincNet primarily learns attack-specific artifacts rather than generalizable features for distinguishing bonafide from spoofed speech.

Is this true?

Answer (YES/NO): NO